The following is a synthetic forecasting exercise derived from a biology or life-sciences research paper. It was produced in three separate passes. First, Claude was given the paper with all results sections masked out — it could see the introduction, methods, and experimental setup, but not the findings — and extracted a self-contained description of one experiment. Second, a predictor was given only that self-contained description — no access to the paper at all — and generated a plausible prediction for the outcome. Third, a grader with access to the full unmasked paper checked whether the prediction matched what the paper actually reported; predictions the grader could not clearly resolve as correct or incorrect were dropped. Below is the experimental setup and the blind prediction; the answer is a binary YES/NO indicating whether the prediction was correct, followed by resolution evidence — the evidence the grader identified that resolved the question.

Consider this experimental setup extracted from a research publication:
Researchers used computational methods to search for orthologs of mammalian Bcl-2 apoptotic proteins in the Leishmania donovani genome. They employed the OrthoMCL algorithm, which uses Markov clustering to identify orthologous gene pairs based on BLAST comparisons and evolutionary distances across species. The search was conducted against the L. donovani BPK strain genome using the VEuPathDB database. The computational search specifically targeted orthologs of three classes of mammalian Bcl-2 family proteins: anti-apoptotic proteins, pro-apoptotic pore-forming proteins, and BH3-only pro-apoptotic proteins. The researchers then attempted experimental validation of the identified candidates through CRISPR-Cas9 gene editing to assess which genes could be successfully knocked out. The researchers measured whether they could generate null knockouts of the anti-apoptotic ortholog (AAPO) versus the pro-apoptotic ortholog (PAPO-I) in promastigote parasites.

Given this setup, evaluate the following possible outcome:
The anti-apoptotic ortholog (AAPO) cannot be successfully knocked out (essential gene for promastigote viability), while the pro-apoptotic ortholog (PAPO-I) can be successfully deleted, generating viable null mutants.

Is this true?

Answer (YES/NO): YES